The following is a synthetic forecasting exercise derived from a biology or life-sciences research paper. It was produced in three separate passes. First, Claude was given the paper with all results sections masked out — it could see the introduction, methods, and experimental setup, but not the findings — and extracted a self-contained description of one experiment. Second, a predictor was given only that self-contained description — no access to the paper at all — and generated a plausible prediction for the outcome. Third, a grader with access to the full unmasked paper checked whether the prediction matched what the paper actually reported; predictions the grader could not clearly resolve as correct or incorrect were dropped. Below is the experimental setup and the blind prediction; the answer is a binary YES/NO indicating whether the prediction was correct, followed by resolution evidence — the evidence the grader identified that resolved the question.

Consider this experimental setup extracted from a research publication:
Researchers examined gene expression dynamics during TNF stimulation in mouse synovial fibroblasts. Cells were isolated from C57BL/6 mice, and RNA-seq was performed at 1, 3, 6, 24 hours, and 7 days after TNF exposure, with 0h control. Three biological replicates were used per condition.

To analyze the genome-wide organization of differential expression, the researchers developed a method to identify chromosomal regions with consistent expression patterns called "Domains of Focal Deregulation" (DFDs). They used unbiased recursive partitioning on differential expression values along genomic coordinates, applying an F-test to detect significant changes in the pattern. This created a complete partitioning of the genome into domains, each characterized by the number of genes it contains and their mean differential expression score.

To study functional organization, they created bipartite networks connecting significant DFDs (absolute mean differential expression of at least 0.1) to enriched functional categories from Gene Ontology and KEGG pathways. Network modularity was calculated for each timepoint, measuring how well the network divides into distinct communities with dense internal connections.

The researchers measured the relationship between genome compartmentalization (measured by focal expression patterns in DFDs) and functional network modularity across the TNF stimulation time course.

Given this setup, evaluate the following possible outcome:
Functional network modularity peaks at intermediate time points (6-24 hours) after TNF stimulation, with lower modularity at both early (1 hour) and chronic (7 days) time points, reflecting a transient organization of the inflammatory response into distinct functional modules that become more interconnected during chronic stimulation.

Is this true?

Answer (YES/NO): NO